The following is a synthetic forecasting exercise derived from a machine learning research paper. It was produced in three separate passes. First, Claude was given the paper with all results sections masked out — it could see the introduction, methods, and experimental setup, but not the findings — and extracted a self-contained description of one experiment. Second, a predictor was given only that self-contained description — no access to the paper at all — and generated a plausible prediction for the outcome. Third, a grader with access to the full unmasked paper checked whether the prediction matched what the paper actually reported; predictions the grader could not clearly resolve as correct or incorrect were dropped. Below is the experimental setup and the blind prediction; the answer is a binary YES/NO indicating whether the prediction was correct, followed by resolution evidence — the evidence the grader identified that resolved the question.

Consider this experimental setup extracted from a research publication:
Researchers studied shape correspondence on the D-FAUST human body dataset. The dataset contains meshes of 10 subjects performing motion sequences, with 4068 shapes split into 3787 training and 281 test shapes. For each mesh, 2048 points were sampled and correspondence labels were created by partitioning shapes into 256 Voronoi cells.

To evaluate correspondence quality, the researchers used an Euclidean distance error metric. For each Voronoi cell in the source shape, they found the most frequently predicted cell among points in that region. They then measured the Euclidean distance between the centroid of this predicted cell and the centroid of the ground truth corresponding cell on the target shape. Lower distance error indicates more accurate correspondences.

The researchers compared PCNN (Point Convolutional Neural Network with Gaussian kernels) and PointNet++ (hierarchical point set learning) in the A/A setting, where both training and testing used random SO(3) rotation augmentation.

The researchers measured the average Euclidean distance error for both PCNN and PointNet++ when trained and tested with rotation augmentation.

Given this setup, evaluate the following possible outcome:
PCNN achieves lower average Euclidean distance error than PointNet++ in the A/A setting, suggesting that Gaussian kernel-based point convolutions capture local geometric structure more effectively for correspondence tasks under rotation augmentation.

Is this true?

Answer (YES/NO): NO